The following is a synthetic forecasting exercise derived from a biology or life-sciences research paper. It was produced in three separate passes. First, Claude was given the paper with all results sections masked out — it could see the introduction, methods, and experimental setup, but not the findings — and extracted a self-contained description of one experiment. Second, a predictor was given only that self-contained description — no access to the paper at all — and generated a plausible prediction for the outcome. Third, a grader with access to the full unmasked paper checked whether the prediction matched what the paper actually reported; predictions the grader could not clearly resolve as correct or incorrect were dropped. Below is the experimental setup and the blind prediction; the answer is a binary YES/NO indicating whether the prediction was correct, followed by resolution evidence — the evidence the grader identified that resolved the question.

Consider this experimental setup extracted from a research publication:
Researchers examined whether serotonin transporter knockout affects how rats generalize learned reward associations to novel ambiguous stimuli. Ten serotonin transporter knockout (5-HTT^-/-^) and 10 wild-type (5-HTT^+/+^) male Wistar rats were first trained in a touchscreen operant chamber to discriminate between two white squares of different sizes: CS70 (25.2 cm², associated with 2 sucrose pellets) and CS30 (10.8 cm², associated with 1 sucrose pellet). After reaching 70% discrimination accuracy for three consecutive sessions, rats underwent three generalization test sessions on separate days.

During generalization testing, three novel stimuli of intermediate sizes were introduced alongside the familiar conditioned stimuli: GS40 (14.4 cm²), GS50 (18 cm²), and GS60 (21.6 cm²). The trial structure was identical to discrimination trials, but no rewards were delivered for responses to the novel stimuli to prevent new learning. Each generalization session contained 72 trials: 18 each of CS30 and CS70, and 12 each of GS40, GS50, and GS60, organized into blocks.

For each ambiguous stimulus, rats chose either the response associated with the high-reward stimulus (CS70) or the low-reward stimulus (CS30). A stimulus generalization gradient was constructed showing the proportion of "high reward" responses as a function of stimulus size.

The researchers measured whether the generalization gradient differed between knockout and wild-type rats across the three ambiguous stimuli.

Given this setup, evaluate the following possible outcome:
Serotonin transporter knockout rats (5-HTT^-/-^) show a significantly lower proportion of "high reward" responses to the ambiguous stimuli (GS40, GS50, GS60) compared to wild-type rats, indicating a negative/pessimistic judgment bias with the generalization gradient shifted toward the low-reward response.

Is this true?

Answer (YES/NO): NO